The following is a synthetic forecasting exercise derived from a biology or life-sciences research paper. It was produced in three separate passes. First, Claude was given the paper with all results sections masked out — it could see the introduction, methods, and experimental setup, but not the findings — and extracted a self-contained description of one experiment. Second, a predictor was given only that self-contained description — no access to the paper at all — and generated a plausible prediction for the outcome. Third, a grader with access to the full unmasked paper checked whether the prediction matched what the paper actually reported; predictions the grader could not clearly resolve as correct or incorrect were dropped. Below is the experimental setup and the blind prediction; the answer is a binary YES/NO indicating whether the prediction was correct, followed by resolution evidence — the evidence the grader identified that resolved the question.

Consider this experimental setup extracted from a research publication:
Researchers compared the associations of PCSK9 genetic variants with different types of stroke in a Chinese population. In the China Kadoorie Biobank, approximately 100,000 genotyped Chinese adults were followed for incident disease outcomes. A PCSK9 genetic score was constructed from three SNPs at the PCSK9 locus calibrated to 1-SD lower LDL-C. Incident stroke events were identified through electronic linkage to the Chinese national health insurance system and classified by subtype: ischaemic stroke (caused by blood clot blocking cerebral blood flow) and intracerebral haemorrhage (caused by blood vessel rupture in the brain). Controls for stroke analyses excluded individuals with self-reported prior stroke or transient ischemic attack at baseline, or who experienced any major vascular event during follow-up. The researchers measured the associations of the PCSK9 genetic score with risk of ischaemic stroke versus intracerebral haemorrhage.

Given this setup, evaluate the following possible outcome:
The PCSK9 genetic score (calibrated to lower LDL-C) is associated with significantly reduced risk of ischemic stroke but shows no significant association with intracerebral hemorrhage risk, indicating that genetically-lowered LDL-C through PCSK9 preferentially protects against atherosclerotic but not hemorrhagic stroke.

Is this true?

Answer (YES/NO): YES